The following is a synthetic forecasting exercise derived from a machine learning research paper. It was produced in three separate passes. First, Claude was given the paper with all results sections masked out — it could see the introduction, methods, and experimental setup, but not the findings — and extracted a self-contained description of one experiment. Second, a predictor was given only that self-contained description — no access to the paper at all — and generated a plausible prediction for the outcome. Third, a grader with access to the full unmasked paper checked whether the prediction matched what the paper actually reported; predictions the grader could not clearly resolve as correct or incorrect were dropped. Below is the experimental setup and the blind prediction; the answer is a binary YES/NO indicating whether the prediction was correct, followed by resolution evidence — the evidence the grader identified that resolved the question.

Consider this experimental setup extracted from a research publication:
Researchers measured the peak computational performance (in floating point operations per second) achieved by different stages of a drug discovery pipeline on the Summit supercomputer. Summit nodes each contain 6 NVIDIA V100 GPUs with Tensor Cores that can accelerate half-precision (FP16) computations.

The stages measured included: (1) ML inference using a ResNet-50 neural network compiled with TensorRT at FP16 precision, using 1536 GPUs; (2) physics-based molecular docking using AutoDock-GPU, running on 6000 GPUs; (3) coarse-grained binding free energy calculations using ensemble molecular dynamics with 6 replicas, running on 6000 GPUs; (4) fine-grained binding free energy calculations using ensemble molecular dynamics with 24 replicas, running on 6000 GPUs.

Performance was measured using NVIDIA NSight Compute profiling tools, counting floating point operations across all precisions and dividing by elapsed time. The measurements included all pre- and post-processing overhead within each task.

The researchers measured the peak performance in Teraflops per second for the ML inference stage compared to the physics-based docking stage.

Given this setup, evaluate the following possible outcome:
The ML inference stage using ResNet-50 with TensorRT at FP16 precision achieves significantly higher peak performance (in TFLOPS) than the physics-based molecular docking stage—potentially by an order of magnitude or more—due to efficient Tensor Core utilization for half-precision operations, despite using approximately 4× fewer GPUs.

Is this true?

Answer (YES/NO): NO